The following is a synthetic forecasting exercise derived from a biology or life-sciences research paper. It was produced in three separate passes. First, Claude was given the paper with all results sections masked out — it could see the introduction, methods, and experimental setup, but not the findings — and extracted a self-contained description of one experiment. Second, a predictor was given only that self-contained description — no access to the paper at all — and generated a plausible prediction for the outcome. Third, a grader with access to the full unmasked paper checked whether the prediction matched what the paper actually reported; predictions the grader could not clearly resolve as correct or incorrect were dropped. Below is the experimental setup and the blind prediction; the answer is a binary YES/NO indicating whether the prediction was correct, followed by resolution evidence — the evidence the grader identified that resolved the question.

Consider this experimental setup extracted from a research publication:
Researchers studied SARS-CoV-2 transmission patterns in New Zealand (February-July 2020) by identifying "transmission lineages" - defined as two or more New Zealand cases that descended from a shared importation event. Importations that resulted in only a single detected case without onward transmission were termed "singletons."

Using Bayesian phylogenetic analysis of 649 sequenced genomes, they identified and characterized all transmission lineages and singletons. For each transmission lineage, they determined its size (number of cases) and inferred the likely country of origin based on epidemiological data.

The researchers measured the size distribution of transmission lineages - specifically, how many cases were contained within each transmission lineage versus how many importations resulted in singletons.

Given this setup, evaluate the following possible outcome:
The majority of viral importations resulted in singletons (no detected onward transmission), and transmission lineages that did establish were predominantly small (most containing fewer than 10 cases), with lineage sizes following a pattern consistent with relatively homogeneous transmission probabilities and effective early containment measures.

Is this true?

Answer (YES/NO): NO